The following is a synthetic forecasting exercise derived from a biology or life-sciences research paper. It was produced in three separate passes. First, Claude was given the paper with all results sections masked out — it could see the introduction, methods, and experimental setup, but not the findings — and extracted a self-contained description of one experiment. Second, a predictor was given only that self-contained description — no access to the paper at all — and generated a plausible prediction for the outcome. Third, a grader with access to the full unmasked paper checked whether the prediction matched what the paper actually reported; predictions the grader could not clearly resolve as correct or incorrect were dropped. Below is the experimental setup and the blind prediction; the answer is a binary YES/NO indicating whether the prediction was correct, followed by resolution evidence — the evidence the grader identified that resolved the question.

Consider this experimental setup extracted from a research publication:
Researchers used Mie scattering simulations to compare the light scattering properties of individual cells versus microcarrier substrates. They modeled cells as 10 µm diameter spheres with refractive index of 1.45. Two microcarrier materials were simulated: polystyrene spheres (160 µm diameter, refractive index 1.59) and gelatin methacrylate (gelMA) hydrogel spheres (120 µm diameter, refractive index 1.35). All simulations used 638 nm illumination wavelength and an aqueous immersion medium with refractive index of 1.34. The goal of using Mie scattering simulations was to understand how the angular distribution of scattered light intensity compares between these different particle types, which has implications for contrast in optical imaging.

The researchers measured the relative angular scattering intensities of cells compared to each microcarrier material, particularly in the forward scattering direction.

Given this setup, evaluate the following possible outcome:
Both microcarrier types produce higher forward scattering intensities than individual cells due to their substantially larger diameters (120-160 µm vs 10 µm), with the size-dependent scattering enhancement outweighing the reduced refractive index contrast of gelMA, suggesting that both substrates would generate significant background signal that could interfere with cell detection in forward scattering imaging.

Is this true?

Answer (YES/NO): NO